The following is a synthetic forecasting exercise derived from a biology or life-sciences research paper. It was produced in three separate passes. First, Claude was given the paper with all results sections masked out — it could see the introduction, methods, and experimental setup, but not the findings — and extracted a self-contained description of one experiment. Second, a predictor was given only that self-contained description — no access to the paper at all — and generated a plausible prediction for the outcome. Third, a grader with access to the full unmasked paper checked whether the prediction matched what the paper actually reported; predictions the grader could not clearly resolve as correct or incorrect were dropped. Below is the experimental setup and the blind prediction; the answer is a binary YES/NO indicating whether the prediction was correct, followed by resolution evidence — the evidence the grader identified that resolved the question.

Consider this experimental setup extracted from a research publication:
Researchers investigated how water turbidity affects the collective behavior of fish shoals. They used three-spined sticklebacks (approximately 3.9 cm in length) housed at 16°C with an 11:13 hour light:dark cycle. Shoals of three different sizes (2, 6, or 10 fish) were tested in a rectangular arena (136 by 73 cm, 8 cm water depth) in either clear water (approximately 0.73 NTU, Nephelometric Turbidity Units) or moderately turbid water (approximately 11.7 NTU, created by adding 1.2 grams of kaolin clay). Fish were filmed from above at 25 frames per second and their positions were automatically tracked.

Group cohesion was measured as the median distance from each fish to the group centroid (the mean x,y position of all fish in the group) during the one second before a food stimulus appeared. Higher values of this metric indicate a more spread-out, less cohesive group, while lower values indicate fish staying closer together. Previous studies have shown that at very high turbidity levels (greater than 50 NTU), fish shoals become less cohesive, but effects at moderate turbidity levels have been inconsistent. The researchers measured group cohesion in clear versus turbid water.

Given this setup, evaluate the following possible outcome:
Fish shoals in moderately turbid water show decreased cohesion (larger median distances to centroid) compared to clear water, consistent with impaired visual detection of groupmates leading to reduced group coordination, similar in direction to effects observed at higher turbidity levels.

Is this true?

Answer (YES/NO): NO